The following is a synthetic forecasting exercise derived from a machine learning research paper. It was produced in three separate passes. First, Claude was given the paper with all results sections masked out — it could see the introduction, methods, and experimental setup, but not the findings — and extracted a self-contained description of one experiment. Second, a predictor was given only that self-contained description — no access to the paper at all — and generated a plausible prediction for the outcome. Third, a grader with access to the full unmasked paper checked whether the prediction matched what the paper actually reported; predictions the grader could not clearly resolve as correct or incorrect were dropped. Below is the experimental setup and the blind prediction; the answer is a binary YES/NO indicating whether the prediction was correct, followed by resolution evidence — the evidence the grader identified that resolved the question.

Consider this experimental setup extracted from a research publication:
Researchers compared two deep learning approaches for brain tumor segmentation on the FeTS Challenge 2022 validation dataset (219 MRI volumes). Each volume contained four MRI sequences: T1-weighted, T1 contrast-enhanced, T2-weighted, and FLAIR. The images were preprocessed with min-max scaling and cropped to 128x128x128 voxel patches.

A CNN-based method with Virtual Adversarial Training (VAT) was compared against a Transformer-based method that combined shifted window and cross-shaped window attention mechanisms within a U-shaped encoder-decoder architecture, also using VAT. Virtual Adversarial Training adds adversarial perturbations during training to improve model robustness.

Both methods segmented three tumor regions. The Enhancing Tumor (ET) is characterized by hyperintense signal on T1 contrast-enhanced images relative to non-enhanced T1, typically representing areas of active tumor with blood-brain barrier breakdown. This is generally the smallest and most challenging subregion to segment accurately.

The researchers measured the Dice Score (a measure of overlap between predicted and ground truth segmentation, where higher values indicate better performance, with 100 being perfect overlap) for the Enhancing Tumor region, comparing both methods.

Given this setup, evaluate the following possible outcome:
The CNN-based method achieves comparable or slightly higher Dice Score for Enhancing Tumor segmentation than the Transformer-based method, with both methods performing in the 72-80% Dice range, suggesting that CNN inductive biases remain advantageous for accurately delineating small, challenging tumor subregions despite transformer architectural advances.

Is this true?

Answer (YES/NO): NO